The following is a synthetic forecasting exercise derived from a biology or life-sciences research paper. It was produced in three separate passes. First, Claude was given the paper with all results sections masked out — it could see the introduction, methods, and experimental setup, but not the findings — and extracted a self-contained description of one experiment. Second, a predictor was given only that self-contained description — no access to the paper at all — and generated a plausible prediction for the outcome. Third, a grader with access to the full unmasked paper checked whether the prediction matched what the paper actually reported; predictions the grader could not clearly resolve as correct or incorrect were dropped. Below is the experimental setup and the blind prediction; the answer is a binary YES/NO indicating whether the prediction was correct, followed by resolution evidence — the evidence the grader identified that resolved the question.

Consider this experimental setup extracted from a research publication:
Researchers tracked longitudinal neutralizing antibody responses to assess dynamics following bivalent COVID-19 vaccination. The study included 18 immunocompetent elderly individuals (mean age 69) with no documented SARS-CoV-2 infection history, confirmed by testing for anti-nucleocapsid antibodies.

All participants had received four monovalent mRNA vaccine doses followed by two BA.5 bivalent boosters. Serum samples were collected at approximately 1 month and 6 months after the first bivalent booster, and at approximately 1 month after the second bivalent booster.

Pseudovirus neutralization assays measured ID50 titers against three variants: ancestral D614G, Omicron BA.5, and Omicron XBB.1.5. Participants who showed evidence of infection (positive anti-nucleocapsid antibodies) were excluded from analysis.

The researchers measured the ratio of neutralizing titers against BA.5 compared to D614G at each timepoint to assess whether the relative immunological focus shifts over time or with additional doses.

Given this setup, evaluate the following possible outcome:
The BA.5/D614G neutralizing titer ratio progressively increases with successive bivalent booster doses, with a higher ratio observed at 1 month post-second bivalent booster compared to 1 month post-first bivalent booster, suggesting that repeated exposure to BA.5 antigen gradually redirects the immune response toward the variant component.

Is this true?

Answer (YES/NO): NO